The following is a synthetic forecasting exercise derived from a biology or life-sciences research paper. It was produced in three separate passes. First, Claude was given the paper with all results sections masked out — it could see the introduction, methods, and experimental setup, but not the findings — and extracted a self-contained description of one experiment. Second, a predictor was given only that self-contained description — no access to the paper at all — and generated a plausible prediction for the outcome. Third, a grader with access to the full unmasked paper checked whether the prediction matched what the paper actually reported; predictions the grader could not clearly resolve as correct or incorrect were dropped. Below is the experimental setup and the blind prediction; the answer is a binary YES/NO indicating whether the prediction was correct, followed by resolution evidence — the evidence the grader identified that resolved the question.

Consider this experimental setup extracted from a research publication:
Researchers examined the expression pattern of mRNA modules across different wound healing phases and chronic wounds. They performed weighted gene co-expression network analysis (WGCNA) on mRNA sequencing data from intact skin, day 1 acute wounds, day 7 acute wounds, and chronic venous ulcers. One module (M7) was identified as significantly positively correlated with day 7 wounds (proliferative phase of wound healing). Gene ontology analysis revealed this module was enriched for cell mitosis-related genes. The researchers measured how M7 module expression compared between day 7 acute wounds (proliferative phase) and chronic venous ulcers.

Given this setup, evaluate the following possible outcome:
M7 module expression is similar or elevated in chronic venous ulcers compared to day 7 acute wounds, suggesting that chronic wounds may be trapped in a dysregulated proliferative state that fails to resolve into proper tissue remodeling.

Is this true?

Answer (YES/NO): NO